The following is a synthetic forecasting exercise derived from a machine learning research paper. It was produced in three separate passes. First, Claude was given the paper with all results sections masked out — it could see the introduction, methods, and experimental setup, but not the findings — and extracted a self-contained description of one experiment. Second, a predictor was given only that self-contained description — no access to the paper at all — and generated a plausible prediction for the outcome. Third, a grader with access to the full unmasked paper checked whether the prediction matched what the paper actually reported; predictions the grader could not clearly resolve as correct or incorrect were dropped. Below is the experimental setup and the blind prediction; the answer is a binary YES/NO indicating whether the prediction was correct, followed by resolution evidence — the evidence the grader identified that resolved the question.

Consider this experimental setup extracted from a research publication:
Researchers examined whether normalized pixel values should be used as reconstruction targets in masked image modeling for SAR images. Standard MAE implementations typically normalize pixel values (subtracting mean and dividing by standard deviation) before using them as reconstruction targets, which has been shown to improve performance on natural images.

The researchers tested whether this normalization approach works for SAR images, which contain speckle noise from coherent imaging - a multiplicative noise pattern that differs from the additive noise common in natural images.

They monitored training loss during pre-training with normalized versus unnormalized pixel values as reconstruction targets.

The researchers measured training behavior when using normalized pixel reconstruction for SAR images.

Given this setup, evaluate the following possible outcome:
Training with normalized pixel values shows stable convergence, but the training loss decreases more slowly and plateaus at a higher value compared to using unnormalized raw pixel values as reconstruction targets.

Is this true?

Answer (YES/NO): NO